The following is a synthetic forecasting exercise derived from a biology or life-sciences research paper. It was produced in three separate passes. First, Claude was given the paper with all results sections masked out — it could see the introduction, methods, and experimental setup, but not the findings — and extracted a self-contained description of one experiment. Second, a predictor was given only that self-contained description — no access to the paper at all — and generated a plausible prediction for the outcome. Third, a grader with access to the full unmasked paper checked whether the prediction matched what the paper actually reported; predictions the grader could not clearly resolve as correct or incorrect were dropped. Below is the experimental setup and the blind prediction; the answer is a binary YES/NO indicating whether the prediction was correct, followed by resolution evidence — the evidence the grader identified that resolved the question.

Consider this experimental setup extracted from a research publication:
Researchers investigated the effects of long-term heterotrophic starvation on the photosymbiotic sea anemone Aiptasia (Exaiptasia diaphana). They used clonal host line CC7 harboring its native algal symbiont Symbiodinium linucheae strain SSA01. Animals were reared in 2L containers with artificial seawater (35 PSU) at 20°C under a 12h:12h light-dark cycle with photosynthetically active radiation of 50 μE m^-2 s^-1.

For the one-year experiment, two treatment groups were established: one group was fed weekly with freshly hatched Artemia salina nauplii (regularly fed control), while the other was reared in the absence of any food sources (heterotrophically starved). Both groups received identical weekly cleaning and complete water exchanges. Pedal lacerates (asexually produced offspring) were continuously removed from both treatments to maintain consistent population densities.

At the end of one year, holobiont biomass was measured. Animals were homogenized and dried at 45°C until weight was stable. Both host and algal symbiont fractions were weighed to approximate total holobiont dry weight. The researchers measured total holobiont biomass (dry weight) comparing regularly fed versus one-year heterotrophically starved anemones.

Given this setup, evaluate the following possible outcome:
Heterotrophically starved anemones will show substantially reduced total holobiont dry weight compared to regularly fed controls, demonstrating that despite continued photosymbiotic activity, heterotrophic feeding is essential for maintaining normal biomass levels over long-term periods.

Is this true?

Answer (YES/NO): YES